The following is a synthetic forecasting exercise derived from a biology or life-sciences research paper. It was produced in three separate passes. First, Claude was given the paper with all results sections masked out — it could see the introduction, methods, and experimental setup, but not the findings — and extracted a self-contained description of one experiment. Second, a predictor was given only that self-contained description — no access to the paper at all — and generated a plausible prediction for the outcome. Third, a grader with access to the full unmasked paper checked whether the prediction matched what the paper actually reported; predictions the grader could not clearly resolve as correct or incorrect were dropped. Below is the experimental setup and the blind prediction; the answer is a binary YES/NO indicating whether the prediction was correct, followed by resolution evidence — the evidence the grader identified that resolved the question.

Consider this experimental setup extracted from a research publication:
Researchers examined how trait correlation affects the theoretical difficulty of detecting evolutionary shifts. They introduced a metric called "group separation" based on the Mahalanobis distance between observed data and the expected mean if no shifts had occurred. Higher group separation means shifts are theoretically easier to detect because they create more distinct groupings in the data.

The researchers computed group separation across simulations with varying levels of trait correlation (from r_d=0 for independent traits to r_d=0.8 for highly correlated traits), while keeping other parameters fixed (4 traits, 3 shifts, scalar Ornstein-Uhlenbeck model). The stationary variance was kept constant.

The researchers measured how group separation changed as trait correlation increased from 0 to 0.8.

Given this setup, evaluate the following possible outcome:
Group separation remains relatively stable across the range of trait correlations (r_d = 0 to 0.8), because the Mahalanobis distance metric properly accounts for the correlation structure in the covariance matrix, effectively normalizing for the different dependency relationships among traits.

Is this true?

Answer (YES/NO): NO